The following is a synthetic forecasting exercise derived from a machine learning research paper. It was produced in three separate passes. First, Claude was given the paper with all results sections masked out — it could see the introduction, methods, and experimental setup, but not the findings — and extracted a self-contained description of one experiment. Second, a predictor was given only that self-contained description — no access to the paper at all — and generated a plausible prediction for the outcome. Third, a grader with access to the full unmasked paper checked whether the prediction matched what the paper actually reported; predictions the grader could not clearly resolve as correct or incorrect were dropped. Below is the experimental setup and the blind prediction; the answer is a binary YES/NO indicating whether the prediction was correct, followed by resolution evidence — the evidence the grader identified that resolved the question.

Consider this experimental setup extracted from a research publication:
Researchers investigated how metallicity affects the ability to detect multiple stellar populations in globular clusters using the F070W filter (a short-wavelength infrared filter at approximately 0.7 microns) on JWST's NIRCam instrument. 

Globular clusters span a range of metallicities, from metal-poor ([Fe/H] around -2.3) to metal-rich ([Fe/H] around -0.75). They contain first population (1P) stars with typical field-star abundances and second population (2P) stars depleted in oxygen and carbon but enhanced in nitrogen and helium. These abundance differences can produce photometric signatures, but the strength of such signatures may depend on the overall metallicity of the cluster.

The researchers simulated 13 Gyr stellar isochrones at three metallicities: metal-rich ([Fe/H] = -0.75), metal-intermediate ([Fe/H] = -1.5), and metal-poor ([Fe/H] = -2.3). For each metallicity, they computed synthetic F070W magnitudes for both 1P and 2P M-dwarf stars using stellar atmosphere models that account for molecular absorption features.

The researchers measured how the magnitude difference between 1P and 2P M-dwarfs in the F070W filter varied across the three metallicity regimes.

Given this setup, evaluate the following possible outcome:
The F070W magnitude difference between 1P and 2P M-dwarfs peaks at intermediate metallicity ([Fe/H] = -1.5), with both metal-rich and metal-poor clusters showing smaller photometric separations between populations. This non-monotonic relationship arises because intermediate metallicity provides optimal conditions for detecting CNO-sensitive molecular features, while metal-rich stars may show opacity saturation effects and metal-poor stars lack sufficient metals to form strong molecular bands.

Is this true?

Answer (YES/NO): NO